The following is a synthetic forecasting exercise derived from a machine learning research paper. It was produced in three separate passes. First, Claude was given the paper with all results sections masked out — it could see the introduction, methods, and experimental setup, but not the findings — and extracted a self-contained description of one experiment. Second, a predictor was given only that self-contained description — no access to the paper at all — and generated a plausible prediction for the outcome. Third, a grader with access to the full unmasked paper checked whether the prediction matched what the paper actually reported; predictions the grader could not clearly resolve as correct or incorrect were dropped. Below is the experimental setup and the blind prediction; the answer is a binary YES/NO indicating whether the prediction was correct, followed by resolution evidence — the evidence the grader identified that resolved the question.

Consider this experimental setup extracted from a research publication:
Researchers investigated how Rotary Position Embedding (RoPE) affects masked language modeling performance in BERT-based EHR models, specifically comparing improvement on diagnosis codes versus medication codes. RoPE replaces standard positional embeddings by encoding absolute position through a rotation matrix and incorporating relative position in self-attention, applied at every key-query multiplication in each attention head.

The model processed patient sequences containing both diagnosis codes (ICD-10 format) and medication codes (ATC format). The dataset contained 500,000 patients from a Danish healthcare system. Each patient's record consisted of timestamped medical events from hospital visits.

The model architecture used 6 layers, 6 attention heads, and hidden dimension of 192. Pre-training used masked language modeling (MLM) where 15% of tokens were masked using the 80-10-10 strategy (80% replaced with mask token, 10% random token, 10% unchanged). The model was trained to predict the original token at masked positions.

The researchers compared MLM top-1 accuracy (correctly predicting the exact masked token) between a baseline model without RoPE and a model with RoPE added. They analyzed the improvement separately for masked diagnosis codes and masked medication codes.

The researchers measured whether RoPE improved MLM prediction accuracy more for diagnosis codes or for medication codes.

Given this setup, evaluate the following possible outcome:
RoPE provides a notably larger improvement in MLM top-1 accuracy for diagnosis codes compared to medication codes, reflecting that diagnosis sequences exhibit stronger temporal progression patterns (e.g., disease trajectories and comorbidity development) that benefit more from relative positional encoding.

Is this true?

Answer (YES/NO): NO